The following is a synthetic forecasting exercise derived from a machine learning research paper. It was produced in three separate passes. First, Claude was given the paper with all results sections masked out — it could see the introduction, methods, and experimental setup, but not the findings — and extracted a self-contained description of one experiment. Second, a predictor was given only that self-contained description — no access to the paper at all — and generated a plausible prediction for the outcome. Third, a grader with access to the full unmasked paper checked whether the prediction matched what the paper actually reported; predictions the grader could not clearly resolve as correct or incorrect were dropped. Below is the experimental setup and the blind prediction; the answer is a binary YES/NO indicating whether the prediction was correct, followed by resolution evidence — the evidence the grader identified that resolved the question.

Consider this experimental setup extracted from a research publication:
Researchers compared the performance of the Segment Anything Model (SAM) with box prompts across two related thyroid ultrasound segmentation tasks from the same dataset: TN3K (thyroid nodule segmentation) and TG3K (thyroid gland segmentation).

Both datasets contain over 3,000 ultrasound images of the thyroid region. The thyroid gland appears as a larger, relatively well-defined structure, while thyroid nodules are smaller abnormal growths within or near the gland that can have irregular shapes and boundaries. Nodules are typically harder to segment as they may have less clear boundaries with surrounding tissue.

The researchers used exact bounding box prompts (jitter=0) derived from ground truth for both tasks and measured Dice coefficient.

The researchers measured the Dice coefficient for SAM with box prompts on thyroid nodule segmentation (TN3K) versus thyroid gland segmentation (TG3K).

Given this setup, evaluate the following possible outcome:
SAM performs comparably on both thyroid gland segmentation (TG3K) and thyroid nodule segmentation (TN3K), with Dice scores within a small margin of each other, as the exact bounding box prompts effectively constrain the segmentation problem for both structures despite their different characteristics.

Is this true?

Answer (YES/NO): NO